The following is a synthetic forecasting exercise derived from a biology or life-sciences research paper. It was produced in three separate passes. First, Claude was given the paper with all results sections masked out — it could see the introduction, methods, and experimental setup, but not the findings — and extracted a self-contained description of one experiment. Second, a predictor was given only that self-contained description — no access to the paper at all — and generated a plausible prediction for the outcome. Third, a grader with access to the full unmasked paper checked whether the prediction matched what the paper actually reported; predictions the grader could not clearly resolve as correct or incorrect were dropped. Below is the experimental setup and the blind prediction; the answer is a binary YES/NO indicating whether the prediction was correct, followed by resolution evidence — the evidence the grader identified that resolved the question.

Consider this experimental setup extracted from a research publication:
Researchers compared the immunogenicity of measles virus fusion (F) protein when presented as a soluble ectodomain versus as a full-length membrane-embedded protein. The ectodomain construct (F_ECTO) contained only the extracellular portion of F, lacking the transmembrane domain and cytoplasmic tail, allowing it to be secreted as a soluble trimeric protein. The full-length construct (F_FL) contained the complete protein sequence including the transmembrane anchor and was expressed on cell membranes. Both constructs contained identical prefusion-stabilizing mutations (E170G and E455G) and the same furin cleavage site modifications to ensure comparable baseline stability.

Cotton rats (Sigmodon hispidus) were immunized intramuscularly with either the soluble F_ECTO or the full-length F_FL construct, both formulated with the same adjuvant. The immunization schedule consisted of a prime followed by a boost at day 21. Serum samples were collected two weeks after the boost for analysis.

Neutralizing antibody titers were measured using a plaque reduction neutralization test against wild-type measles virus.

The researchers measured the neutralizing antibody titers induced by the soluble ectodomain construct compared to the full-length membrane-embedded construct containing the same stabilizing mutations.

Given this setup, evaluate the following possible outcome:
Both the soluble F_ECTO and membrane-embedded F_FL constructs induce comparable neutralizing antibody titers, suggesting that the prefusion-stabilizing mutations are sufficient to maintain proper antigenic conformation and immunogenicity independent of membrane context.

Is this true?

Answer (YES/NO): NO